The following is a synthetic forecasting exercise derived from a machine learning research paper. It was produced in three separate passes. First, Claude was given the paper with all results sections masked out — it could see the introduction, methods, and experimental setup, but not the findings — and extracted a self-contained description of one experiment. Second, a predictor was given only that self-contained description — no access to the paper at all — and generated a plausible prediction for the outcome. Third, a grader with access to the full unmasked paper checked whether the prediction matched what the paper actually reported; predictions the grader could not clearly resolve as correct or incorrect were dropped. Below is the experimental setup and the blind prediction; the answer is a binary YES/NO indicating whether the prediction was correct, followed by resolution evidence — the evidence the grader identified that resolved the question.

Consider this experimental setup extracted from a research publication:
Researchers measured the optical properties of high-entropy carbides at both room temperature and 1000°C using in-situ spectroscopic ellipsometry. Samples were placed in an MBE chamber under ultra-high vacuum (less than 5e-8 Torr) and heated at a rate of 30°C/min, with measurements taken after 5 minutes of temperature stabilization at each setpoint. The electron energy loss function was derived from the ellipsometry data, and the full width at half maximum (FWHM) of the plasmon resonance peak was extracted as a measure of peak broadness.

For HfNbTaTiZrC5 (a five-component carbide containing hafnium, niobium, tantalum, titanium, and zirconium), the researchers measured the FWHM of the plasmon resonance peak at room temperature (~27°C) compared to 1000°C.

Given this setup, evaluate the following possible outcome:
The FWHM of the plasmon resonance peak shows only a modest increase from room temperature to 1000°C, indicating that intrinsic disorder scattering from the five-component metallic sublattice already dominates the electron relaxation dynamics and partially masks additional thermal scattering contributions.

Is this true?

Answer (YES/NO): NO